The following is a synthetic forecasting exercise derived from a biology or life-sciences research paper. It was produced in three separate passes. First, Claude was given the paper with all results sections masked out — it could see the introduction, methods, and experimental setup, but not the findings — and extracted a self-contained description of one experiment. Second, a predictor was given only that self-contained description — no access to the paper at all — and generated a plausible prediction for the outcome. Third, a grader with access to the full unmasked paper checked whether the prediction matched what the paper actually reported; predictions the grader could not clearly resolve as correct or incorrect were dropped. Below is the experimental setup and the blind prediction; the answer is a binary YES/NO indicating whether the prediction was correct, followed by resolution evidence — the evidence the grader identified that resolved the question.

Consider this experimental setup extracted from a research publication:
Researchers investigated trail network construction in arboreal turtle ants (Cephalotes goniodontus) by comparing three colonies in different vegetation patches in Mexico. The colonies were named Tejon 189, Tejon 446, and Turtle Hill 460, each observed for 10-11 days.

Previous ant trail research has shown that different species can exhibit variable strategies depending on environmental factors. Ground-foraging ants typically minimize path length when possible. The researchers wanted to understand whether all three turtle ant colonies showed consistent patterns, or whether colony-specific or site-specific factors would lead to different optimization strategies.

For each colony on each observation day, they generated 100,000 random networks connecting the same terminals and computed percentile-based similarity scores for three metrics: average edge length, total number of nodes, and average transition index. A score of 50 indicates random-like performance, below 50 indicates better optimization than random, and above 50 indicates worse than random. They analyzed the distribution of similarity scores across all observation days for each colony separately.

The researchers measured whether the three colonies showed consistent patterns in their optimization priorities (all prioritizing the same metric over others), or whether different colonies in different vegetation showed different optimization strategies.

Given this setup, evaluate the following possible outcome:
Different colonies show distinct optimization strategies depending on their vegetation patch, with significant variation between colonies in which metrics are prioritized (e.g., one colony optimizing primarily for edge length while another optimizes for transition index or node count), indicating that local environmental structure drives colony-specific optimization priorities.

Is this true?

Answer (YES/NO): NO